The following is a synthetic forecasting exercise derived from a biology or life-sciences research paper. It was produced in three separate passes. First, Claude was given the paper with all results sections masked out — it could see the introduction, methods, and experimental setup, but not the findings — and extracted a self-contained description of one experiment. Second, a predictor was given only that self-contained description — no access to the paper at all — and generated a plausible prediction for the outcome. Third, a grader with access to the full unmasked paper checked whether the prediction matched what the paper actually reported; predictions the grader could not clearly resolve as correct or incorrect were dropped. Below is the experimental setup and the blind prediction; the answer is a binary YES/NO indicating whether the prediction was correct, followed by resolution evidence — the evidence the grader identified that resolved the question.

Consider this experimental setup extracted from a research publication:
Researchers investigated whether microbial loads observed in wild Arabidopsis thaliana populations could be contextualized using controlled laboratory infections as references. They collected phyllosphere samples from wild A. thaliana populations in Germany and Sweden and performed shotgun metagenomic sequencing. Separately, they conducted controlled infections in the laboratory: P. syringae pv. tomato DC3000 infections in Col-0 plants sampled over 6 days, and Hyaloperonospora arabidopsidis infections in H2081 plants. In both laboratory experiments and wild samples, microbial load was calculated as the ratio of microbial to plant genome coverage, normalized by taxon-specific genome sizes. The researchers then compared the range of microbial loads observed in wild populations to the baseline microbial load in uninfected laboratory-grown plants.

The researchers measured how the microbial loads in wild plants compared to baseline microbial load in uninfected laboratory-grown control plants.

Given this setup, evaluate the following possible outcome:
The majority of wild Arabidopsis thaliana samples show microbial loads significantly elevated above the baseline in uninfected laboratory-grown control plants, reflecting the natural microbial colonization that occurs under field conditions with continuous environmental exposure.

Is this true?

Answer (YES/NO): NO